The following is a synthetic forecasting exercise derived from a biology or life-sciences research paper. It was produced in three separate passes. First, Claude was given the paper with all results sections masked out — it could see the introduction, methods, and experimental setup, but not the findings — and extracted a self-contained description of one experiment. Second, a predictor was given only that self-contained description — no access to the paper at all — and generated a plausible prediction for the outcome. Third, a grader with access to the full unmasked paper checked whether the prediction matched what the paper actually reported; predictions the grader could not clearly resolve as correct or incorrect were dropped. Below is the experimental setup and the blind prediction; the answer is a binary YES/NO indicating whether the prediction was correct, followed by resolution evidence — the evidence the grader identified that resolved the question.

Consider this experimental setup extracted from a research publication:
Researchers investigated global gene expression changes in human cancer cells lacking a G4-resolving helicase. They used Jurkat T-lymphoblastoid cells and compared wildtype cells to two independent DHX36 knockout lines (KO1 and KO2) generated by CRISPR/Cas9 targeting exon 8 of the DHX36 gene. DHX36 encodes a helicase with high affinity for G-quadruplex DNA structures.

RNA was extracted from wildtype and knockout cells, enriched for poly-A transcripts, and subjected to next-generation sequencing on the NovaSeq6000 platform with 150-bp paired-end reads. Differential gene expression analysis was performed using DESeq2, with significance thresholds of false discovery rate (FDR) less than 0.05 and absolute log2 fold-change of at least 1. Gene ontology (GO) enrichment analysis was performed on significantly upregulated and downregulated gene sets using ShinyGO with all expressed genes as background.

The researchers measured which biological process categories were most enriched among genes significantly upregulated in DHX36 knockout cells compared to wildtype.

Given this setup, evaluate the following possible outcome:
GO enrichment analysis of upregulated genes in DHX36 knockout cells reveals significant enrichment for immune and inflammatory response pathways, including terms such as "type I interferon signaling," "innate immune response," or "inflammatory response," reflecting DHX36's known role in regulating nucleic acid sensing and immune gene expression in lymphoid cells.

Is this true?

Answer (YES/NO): YES